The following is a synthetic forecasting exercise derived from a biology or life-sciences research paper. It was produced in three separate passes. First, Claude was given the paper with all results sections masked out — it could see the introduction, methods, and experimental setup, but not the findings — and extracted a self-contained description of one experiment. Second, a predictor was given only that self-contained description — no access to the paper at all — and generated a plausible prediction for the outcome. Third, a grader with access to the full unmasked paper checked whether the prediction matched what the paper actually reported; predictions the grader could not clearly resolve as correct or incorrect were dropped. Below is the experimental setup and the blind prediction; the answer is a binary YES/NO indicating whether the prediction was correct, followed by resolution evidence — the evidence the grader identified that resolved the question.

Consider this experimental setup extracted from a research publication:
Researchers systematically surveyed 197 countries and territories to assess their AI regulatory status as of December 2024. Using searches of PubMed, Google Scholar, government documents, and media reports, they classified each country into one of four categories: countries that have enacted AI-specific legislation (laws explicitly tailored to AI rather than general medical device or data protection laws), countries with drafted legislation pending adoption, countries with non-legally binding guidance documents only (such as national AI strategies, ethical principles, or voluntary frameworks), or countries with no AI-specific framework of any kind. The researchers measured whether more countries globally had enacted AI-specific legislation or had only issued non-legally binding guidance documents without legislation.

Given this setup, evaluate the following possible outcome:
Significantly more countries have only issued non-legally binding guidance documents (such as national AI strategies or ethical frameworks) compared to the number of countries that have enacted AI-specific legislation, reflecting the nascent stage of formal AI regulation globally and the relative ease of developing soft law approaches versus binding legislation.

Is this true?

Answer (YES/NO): YES